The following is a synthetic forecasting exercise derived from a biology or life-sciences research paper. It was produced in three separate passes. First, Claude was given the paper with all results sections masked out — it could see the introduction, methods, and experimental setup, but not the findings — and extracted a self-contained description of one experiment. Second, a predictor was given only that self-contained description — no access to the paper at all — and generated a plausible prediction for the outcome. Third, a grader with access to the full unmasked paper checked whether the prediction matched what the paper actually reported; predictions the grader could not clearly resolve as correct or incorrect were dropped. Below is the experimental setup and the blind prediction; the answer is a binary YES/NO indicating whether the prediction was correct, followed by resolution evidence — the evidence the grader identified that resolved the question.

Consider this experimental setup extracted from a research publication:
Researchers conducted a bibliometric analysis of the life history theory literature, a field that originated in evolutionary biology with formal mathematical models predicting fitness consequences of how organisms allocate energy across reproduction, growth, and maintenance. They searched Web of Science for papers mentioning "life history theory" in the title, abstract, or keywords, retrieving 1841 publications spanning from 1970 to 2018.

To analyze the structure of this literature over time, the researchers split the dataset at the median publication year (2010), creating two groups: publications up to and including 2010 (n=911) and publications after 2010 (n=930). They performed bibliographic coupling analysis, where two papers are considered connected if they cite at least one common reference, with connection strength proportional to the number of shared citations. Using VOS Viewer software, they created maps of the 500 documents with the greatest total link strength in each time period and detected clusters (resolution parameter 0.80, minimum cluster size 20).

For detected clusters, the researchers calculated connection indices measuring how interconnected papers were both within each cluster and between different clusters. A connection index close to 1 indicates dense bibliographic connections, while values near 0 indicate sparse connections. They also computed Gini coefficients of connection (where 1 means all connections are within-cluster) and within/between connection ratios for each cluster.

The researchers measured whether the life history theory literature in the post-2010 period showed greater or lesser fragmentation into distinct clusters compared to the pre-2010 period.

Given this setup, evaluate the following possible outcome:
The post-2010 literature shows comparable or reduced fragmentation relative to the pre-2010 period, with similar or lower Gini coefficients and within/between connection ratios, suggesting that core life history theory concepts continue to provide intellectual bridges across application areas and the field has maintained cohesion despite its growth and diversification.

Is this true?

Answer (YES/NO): NO